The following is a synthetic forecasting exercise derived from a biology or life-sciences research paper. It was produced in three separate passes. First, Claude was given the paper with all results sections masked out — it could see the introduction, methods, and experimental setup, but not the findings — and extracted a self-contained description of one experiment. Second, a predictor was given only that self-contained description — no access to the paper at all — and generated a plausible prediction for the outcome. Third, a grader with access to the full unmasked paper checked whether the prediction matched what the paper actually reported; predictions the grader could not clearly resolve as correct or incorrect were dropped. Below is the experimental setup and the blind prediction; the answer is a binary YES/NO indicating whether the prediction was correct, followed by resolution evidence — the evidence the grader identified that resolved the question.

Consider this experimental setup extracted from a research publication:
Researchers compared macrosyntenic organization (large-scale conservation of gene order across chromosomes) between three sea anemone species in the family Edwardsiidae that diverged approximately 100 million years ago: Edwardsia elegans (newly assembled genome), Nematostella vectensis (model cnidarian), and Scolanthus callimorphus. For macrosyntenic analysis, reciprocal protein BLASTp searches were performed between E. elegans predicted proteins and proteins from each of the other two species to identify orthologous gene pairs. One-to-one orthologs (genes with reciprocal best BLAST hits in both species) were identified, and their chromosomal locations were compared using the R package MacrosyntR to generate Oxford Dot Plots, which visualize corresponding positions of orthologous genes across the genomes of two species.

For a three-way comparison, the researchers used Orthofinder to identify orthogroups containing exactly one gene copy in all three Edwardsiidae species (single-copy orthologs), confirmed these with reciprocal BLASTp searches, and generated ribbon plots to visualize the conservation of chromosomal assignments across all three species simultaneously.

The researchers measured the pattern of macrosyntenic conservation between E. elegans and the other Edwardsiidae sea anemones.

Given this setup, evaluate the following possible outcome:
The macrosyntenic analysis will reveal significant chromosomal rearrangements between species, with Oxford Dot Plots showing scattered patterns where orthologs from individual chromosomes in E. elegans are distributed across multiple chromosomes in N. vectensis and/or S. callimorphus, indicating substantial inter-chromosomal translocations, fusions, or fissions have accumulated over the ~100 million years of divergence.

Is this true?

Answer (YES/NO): NO